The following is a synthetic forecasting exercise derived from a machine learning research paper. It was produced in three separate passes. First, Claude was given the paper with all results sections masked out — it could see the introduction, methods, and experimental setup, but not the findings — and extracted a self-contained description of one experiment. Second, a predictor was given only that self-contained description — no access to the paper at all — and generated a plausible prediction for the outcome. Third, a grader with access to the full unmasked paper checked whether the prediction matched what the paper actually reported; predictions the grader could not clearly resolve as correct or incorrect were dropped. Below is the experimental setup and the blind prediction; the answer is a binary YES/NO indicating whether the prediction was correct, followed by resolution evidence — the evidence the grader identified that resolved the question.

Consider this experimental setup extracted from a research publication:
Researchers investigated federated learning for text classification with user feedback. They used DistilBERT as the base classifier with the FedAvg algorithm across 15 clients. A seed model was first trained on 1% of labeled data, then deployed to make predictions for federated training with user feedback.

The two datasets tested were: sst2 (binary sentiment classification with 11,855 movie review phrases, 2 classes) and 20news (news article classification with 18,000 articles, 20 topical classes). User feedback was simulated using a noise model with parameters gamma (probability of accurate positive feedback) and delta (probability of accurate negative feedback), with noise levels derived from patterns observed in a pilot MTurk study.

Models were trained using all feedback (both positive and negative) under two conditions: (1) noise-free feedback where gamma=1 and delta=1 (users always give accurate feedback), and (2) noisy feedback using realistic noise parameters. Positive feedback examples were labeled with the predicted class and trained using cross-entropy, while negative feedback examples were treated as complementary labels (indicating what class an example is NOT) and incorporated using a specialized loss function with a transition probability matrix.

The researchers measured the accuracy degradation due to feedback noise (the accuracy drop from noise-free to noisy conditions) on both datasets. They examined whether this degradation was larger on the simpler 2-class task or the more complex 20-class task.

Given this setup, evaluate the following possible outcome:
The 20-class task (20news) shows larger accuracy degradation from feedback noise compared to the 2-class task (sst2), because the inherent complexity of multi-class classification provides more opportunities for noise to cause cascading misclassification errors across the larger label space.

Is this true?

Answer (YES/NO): YES